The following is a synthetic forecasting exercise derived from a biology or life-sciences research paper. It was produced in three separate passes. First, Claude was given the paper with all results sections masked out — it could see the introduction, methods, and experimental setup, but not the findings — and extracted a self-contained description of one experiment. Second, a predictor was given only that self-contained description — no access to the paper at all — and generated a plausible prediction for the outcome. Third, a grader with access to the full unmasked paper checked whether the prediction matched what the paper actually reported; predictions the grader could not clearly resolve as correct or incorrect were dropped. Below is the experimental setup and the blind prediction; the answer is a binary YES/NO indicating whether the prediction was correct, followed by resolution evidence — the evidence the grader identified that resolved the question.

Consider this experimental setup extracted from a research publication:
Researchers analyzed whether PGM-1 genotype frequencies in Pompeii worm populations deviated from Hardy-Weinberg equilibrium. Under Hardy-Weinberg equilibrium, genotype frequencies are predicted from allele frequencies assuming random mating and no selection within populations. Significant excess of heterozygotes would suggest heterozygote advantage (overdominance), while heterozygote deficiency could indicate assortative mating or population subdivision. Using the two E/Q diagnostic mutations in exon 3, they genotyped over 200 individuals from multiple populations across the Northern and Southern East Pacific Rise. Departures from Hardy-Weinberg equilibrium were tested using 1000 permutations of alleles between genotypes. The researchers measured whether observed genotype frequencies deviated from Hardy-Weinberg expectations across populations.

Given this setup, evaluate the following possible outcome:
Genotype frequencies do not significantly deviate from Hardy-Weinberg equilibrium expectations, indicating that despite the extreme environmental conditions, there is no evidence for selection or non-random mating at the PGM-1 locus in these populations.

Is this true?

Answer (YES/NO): NO